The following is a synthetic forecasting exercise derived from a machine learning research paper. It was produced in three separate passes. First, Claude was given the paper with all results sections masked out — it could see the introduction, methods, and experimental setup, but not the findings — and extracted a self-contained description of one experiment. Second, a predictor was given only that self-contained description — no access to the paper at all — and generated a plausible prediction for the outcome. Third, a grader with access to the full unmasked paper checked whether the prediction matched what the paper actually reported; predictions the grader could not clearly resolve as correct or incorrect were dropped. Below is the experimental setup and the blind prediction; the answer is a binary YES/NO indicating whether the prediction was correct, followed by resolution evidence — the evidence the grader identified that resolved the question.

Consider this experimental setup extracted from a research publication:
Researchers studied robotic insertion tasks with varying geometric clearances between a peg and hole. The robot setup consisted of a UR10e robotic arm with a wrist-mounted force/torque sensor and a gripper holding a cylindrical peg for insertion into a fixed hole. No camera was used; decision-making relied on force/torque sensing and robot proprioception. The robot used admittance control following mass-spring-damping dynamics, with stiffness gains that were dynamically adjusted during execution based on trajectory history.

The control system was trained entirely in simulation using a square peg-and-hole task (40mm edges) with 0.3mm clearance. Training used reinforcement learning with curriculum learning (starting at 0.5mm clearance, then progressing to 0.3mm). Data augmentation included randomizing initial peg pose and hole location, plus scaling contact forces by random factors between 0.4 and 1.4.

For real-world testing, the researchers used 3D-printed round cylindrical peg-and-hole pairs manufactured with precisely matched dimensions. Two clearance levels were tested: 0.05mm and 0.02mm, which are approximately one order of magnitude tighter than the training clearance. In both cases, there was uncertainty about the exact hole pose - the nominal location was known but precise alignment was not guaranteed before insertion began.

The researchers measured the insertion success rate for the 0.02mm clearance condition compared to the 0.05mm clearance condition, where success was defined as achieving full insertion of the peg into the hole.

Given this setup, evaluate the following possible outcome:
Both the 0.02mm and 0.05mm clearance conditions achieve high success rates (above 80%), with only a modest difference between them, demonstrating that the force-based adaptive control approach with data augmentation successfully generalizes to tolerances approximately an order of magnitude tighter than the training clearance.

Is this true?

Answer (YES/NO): YES